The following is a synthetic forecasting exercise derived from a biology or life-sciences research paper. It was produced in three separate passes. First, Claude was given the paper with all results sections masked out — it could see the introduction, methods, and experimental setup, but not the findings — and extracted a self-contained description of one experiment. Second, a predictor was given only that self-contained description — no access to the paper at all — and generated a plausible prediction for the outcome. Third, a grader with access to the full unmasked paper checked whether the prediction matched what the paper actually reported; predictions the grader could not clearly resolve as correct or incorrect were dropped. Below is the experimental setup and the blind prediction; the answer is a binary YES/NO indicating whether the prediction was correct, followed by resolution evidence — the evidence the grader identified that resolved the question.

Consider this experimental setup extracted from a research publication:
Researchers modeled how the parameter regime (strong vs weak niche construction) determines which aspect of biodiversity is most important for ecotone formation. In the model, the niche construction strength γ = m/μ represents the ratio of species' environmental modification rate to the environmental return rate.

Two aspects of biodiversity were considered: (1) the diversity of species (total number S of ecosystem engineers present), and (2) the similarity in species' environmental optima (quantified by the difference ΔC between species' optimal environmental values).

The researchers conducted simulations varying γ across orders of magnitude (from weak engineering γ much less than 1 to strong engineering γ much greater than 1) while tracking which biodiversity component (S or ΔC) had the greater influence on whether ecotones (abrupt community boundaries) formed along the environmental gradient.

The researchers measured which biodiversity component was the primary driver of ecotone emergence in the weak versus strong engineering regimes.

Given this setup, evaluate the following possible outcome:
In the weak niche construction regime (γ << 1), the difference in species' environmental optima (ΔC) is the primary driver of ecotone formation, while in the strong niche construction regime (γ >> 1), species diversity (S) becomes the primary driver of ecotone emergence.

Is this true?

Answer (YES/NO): NO